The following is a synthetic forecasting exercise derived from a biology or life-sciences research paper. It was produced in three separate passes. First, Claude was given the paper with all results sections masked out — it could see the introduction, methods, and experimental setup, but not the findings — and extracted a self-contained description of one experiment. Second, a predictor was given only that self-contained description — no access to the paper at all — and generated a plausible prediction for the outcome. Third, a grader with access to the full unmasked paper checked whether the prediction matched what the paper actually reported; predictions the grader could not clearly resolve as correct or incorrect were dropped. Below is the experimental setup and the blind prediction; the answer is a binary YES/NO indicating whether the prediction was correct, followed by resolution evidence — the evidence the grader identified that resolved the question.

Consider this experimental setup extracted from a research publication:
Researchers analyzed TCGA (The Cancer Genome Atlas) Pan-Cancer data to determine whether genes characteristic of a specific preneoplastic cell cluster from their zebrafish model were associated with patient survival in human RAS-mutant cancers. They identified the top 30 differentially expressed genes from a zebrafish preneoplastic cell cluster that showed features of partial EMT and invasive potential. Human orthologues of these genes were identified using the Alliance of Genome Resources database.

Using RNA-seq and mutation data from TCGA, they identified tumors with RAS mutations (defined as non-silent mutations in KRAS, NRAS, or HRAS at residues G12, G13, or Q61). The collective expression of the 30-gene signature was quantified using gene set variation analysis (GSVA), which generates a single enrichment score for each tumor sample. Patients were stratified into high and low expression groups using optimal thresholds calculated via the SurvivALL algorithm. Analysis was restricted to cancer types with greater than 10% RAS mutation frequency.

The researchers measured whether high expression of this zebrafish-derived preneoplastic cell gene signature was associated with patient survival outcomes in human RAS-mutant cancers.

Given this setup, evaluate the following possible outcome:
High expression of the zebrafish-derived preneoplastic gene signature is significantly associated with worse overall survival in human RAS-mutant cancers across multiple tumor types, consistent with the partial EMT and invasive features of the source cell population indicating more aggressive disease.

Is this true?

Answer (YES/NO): YES